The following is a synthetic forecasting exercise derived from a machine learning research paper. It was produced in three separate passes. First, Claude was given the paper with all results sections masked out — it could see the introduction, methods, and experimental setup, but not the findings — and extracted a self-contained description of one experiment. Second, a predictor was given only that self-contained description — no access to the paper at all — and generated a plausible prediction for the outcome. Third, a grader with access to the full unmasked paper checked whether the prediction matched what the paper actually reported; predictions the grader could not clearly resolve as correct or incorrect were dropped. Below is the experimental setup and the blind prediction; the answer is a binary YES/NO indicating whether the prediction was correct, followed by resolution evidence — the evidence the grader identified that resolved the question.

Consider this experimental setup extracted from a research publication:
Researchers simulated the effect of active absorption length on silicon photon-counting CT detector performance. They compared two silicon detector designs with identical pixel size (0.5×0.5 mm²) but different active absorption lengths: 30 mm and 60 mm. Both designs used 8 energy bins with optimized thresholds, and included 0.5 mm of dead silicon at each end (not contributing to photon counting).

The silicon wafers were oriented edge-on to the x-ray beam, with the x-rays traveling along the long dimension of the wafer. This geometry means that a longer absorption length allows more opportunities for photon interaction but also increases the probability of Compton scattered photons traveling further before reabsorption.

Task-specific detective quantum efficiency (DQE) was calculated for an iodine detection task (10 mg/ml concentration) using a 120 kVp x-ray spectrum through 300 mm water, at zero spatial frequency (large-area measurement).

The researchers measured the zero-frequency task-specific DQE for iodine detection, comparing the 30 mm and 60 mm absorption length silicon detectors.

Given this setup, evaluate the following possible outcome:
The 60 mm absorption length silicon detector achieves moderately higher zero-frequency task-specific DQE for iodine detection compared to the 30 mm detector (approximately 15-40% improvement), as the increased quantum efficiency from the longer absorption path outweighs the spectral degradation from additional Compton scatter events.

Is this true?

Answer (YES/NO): NO